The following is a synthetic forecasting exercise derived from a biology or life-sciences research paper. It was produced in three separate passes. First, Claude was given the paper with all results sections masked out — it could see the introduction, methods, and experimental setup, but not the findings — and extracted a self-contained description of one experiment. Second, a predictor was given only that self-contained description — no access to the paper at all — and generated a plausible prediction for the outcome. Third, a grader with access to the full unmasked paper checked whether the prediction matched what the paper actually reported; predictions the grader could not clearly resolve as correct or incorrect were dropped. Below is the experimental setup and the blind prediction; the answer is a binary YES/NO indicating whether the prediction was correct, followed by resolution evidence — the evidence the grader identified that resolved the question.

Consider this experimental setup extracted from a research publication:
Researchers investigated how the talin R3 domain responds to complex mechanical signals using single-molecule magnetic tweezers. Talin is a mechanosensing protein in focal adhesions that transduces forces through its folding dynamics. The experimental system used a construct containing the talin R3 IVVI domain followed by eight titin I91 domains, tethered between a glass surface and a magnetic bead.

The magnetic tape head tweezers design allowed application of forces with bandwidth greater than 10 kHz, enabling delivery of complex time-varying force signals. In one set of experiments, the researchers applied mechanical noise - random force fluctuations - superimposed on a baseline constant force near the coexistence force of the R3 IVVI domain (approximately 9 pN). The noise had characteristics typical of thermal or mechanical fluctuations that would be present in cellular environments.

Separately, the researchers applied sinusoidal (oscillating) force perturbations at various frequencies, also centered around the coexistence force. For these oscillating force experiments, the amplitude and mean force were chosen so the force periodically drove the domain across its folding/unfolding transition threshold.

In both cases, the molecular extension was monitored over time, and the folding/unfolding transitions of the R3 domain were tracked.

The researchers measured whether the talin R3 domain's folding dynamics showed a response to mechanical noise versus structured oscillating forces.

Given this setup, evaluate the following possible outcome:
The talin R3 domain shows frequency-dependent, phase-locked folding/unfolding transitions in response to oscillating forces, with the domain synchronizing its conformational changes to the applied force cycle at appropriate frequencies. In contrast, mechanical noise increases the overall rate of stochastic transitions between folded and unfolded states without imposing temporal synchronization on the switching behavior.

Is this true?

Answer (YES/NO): NO